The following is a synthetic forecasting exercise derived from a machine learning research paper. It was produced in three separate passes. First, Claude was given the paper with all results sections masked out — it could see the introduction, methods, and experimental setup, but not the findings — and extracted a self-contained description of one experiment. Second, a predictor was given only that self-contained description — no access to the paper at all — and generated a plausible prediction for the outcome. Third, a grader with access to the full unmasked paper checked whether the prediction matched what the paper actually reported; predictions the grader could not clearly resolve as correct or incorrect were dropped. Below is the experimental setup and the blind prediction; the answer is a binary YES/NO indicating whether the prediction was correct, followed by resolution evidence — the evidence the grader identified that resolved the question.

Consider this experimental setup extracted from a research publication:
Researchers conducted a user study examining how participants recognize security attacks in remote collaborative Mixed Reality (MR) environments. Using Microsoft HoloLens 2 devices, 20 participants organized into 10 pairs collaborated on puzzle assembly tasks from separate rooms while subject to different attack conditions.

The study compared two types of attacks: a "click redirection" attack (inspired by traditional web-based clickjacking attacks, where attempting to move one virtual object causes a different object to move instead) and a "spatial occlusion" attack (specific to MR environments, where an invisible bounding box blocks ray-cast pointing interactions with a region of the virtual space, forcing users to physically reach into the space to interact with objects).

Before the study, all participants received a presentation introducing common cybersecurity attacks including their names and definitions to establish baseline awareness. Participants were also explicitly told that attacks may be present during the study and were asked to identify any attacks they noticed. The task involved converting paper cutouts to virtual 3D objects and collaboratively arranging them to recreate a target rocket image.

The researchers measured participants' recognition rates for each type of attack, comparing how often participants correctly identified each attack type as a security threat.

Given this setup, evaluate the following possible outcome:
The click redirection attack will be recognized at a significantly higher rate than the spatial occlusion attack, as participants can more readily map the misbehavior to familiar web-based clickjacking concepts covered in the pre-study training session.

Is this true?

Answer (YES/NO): NO